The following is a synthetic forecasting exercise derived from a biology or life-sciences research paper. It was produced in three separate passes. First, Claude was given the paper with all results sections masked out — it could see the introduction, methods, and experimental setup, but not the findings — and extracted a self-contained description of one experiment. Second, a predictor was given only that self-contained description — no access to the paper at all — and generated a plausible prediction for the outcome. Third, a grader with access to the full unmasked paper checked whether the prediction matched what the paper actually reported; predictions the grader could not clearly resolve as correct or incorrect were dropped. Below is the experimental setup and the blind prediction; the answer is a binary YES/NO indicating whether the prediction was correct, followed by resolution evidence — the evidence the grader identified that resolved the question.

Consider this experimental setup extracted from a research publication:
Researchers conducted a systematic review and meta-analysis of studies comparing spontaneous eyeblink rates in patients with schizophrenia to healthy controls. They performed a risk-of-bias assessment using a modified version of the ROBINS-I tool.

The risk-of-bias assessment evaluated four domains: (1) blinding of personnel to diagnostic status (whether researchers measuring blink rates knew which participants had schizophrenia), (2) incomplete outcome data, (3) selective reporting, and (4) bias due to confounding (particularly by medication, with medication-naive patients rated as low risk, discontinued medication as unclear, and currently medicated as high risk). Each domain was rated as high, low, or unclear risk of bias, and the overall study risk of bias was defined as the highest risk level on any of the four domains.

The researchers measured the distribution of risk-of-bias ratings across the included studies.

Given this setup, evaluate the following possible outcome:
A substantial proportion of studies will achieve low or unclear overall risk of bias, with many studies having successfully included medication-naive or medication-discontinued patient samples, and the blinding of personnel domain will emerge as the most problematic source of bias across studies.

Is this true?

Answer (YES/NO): NO